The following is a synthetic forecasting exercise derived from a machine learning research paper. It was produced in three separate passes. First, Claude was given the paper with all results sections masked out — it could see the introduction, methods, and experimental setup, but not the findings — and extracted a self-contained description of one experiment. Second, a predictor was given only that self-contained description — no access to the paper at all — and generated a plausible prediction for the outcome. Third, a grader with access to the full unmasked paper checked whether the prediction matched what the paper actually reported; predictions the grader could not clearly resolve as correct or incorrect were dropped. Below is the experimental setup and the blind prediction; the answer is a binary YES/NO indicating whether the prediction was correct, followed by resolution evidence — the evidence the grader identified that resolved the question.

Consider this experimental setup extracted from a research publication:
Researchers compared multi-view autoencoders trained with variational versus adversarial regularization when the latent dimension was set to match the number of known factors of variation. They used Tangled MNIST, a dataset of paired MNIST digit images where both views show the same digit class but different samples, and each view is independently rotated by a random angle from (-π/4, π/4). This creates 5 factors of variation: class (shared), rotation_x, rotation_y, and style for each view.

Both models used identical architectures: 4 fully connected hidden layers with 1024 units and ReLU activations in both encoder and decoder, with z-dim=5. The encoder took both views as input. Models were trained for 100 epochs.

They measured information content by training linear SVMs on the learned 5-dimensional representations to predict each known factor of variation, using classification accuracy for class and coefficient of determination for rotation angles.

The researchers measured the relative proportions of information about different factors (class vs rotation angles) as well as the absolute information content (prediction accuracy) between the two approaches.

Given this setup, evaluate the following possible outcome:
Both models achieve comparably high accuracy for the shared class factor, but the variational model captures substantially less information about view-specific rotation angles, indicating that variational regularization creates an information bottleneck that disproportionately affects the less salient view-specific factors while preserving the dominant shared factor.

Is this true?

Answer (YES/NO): NO